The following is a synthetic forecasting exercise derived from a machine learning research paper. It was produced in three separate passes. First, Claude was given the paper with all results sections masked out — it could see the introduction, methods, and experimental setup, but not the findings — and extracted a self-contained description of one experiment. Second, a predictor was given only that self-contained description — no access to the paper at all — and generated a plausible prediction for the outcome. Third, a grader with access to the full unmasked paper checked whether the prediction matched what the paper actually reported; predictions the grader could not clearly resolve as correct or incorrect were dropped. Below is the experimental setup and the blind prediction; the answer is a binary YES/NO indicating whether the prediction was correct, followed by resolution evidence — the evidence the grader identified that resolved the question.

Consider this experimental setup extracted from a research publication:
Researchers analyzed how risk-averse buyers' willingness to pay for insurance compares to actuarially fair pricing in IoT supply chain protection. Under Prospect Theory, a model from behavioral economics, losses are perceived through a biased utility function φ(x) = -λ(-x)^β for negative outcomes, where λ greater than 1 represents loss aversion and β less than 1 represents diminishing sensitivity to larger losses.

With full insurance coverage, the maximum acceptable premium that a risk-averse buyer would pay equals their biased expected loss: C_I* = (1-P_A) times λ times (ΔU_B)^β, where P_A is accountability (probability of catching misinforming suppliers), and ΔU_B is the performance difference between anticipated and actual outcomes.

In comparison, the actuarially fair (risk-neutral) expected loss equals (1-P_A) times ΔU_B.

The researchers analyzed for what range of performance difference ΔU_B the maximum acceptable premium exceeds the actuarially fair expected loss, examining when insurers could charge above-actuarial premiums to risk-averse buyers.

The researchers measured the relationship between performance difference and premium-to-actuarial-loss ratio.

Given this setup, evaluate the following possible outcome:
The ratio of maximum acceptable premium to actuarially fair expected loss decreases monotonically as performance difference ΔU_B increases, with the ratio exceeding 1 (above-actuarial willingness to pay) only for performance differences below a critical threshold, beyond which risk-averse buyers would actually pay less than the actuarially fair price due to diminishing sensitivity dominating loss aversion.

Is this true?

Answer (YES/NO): YES